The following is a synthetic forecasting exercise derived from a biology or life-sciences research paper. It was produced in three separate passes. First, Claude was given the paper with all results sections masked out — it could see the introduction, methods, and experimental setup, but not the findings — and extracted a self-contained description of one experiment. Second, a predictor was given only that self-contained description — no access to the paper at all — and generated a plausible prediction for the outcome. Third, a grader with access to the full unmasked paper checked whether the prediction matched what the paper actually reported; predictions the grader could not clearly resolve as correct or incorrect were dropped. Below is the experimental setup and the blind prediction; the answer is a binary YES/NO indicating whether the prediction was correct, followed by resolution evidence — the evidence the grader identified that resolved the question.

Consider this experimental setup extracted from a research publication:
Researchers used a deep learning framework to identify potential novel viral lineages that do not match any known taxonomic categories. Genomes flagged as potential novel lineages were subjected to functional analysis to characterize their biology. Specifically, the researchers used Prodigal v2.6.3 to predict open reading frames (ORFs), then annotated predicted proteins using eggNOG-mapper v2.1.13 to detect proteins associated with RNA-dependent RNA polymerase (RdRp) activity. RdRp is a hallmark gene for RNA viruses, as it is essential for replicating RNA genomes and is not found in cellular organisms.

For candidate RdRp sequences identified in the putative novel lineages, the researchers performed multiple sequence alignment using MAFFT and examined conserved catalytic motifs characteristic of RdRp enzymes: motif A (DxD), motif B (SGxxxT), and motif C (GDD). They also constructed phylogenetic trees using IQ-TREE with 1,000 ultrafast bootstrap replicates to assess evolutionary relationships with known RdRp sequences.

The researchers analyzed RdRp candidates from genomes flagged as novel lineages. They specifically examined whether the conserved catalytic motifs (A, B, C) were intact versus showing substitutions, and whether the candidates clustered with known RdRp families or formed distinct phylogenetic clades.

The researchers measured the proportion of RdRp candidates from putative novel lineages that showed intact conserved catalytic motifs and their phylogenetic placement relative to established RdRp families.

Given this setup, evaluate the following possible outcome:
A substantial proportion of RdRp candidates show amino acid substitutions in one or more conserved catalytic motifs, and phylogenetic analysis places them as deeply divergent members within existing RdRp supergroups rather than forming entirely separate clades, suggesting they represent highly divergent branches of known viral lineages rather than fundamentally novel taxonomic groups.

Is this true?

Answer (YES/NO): NO